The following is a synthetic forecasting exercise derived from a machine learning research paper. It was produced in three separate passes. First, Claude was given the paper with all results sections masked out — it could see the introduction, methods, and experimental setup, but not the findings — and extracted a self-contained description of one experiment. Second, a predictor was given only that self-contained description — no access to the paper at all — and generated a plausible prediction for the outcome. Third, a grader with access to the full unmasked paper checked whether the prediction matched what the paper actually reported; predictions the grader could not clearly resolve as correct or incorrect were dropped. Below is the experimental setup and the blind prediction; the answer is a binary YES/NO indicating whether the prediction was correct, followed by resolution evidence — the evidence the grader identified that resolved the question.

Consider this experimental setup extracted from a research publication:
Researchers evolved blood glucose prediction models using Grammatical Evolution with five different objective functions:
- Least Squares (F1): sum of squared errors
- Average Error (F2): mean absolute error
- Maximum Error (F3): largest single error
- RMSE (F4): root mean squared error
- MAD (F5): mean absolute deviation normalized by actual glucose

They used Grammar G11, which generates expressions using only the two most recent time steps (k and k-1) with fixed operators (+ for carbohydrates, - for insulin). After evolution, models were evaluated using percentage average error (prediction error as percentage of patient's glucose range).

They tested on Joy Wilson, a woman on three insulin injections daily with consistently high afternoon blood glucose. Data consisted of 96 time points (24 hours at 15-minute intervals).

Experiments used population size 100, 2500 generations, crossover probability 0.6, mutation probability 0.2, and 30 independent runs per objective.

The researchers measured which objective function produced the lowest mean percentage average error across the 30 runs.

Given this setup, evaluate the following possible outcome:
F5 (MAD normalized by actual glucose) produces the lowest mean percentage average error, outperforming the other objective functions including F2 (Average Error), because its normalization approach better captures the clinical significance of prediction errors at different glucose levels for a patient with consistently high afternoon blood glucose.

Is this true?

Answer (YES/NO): YES